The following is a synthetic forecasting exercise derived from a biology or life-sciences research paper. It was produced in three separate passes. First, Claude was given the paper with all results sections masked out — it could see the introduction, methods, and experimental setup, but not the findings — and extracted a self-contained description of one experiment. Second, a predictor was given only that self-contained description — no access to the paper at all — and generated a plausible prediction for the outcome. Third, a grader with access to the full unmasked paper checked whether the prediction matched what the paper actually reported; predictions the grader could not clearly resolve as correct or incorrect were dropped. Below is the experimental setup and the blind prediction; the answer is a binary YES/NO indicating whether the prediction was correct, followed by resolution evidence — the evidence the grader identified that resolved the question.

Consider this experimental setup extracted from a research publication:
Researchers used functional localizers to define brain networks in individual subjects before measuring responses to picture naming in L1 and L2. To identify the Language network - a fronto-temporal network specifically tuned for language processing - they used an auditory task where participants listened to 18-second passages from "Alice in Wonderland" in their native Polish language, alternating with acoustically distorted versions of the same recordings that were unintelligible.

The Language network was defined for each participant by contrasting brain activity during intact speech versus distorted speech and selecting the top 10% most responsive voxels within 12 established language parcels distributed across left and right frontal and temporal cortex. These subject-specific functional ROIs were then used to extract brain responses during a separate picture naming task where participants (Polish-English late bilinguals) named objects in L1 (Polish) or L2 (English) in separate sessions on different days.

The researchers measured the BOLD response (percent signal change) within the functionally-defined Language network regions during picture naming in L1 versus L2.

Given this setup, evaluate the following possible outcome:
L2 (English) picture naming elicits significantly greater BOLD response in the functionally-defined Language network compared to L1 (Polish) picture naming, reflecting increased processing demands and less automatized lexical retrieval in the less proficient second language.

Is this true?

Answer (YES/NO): NO